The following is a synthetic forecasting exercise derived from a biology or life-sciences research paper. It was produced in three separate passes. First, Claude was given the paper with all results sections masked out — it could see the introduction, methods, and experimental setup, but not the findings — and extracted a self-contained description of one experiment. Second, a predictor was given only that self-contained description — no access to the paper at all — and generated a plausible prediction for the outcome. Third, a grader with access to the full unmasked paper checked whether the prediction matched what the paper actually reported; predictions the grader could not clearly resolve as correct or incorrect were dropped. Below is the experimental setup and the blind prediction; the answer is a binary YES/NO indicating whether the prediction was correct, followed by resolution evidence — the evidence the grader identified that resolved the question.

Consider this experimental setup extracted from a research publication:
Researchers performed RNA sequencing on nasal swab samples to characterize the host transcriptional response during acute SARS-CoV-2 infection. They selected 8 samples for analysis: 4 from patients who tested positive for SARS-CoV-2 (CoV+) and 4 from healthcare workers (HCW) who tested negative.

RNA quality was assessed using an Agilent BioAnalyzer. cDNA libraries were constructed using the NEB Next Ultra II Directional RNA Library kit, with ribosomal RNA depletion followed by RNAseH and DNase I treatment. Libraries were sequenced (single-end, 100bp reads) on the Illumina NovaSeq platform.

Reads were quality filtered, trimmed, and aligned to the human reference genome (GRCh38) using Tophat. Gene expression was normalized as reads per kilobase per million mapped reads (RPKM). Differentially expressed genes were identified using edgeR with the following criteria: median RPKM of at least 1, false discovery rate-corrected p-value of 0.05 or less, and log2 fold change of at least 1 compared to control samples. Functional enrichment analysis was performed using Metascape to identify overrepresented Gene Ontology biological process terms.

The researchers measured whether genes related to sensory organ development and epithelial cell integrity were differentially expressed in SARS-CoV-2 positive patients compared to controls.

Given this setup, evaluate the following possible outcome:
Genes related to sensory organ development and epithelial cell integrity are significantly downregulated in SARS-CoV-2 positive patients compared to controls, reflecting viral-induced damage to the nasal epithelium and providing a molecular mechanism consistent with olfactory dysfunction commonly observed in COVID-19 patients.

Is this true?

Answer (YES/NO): YES